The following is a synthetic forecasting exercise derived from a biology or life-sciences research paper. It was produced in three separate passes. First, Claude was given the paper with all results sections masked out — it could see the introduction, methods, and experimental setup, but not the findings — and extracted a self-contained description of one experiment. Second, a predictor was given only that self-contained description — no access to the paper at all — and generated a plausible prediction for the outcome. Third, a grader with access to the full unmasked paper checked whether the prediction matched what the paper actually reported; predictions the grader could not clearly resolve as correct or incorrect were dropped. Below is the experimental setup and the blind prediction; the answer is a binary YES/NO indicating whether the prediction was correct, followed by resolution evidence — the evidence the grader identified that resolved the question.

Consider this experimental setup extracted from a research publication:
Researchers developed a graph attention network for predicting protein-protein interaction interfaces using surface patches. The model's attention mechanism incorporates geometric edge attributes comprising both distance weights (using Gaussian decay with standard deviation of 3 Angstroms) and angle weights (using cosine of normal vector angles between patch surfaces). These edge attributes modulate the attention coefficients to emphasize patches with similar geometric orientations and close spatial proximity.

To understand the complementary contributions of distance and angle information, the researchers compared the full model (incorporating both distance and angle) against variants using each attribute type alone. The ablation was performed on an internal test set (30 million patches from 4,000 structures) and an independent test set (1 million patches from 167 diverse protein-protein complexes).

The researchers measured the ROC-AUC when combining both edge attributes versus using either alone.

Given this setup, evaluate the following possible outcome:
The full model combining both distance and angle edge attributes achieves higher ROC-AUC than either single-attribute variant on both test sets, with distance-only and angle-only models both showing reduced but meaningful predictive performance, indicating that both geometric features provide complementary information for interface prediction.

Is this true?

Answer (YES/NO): YES